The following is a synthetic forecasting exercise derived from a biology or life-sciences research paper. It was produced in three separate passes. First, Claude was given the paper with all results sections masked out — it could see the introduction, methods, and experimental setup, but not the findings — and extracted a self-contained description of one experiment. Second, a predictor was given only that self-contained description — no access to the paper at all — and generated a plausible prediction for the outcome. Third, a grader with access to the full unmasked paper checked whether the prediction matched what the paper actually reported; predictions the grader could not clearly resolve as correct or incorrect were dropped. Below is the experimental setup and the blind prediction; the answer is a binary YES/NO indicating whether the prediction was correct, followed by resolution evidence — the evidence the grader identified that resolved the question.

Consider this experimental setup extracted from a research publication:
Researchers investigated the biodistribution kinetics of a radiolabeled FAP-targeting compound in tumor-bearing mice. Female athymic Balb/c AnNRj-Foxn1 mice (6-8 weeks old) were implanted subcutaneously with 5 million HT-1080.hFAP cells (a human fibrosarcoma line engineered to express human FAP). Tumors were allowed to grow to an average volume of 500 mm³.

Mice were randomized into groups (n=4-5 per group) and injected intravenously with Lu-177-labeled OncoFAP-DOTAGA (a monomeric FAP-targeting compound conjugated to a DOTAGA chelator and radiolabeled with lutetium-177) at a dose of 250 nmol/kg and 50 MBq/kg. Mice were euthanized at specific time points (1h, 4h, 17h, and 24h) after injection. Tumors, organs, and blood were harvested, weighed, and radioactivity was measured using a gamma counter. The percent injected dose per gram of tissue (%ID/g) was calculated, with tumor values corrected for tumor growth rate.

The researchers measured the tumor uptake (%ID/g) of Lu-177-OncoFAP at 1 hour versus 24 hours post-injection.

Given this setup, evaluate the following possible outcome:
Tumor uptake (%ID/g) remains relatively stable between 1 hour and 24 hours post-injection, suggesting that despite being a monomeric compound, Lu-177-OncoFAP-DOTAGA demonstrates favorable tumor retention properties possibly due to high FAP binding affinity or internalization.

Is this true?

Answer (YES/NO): NO